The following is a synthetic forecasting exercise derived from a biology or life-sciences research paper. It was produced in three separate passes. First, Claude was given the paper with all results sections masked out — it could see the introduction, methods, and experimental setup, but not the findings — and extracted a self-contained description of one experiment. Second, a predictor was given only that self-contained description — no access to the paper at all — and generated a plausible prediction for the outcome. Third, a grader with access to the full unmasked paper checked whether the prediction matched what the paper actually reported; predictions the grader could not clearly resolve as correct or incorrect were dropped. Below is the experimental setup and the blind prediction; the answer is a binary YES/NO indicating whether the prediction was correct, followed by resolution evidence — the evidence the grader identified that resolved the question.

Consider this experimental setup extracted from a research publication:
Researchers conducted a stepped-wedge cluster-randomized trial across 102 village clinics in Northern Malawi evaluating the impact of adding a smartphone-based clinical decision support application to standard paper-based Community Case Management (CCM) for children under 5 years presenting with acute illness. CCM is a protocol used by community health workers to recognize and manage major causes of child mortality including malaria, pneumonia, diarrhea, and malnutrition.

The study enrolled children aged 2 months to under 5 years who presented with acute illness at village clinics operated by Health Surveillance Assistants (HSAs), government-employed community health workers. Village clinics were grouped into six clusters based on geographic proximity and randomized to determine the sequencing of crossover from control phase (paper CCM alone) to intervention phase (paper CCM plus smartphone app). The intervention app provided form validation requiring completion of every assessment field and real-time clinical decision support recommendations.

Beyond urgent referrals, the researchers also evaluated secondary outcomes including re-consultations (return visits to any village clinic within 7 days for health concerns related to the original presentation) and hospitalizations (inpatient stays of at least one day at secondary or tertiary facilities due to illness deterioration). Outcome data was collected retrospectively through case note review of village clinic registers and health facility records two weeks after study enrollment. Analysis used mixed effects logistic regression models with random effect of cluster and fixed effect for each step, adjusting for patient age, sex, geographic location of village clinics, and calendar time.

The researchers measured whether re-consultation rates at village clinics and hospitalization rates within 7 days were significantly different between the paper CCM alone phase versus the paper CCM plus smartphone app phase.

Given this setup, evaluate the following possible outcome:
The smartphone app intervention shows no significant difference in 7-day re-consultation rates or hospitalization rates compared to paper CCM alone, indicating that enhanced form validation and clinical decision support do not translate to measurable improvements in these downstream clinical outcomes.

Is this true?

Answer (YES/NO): YES